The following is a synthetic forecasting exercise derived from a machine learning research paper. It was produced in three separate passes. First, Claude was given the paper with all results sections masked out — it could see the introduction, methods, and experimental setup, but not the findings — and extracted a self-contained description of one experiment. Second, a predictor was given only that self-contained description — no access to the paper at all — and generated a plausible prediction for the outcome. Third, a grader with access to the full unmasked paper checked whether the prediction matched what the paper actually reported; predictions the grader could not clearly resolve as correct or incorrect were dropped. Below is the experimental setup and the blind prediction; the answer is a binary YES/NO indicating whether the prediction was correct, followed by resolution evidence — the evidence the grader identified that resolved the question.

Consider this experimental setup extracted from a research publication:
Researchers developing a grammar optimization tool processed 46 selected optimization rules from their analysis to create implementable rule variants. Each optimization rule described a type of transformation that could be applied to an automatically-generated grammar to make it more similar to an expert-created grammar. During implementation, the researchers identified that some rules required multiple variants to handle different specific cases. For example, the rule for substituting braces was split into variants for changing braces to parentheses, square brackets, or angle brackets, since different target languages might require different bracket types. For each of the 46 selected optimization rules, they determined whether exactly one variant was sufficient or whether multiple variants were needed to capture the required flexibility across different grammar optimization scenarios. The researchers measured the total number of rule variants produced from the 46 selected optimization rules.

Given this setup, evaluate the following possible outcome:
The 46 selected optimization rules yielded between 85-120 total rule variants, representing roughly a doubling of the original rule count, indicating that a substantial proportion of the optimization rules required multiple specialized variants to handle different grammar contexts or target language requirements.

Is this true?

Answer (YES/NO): NO